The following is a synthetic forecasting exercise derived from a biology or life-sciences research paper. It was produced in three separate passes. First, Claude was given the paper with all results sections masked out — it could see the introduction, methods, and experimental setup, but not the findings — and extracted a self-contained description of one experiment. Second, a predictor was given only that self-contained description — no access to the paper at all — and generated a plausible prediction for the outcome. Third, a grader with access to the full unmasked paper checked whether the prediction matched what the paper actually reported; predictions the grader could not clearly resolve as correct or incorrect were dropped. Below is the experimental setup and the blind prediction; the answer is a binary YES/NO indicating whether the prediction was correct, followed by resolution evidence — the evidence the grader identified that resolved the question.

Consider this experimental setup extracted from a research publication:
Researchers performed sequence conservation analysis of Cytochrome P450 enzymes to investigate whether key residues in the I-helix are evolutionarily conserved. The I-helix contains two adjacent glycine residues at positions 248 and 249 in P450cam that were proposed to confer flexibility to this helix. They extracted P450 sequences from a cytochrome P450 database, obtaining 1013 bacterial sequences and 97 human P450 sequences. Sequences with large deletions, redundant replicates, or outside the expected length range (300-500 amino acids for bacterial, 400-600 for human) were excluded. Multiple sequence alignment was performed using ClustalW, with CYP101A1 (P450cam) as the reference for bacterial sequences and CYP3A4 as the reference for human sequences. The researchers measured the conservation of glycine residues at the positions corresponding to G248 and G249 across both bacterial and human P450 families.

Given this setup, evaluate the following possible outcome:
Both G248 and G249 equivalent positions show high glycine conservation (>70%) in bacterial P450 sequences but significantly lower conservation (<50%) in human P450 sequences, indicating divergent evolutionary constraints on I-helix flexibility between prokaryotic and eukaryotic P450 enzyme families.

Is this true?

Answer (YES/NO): NO